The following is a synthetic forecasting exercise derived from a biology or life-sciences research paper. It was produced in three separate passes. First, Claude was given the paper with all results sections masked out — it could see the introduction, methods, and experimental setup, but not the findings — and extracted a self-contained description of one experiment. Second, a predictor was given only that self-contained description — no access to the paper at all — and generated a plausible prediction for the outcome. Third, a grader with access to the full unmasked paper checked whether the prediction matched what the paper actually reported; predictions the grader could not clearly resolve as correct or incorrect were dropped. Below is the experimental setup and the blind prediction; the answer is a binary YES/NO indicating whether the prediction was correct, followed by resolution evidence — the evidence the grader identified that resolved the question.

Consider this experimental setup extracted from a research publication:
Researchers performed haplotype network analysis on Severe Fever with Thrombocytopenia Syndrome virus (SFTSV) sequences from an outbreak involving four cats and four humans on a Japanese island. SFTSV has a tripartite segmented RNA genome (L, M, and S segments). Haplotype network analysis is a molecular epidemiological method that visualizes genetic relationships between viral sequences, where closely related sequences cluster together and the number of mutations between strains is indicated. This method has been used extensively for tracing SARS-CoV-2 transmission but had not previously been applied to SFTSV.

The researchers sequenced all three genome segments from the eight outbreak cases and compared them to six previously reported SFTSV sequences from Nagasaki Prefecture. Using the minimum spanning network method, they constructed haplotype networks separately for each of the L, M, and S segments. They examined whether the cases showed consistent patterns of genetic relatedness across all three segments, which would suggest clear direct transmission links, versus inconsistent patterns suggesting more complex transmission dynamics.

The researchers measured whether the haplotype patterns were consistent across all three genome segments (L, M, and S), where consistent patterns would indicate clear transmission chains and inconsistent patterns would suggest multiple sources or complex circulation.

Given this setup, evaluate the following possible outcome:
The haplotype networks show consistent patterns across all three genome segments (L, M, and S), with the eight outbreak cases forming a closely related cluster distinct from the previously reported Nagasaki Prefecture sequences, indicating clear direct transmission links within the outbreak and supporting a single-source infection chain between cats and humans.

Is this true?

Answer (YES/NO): NO